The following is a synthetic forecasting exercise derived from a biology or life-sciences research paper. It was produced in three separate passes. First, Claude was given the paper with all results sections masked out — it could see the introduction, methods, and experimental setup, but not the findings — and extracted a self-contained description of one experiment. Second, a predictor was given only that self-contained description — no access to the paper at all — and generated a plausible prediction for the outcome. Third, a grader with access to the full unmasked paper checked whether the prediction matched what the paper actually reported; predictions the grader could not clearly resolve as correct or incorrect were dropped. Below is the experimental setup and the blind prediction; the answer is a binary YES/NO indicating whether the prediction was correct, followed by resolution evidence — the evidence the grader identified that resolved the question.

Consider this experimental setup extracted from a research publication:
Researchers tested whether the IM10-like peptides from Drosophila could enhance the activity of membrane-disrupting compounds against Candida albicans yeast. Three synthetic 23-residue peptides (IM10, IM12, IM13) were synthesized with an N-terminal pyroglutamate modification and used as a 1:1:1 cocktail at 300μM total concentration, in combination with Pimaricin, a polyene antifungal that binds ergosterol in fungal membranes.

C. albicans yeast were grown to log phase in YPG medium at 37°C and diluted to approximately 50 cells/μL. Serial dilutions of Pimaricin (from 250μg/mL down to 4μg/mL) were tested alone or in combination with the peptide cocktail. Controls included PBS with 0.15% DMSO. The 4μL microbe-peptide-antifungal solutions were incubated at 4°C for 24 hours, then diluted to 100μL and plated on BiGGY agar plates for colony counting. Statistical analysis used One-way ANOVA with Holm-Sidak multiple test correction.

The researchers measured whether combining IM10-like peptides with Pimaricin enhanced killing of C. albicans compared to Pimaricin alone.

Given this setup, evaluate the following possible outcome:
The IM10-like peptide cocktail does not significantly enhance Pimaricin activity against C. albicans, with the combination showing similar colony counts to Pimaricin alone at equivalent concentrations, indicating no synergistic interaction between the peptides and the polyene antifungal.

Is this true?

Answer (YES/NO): NO